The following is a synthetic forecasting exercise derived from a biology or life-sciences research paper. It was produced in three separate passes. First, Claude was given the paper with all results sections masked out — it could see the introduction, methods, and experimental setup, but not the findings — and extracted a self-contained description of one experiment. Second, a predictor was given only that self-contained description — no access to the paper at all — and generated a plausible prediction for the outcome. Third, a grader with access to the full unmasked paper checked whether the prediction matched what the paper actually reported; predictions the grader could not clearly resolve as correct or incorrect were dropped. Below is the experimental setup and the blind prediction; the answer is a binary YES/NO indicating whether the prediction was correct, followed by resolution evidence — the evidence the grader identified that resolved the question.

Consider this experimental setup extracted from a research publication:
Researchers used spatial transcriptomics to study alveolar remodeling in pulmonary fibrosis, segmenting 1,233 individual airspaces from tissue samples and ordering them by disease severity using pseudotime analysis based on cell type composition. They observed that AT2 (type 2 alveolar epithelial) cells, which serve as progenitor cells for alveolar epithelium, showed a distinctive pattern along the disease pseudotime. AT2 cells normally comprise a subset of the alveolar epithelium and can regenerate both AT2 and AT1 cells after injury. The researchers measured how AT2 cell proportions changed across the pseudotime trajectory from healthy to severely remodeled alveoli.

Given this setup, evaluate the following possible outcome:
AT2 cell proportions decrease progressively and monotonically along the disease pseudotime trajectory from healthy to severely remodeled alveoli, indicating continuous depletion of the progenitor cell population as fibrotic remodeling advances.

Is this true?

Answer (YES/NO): NO